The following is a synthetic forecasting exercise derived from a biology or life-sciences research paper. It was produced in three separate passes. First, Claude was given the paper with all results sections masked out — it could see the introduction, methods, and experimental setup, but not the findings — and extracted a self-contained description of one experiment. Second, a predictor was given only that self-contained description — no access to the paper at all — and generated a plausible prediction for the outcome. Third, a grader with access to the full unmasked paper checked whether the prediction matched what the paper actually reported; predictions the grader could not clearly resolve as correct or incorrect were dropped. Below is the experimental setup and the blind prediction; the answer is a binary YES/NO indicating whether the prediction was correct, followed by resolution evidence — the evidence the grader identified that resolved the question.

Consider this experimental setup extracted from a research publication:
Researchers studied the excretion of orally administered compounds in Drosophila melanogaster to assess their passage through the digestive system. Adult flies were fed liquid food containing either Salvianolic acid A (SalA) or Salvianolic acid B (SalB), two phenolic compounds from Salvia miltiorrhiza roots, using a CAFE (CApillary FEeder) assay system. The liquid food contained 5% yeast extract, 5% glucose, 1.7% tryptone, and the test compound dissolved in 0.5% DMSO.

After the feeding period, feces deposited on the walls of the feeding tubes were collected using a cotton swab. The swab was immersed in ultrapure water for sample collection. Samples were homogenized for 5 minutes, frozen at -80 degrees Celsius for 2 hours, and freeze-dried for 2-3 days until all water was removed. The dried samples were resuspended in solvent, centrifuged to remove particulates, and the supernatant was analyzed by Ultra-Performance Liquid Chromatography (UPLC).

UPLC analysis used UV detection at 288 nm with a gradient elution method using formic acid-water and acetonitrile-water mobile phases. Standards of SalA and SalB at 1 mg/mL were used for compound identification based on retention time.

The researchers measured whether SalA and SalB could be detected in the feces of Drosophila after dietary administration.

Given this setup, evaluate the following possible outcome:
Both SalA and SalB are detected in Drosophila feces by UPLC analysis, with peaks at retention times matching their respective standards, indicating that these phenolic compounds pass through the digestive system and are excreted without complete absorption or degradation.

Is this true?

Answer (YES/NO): YES